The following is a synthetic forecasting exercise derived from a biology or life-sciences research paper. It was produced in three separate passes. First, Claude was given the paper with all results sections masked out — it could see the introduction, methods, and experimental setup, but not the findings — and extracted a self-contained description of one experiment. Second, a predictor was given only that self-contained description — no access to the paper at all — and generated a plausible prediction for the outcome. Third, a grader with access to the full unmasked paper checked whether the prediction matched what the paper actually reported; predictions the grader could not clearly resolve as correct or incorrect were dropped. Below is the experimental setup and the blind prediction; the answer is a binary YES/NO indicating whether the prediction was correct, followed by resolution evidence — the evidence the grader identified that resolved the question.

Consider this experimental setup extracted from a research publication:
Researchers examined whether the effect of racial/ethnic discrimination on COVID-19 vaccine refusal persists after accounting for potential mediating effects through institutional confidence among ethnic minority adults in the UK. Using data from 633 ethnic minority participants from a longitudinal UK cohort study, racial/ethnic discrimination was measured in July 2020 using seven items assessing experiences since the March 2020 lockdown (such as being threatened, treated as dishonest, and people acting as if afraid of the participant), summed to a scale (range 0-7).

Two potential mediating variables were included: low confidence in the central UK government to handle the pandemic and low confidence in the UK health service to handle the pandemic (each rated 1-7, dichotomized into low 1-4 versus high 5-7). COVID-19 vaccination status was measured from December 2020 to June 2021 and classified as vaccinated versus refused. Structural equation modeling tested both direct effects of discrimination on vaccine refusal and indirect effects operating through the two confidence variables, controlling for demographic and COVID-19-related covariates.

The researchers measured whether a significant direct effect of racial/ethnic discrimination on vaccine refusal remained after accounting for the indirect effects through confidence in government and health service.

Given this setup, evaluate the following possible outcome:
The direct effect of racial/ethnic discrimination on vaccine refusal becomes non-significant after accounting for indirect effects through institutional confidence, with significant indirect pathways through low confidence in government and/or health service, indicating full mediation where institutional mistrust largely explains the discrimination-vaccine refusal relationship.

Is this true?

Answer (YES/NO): NO